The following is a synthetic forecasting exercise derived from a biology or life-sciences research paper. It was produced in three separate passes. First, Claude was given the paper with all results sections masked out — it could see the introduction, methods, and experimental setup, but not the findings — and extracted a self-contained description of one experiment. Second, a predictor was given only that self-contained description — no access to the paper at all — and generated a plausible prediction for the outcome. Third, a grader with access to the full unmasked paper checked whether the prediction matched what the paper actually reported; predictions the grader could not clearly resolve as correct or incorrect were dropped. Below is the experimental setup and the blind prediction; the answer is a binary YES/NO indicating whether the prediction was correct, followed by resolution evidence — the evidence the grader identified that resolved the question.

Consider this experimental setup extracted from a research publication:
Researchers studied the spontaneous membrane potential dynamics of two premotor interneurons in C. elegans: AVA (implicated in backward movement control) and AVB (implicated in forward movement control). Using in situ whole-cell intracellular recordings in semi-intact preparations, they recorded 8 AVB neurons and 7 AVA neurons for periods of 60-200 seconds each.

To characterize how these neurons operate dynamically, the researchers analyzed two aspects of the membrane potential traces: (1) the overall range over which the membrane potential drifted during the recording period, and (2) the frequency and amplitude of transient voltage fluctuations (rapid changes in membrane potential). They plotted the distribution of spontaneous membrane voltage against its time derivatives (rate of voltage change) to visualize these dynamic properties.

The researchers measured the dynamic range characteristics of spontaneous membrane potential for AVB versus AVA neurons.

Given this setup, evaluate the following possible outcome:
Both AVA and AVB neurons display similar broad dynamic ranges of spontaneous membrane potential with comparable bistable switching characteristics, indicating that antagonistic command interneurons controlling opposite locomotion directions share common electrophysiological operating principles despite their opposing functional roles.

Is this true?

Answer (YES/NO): NO